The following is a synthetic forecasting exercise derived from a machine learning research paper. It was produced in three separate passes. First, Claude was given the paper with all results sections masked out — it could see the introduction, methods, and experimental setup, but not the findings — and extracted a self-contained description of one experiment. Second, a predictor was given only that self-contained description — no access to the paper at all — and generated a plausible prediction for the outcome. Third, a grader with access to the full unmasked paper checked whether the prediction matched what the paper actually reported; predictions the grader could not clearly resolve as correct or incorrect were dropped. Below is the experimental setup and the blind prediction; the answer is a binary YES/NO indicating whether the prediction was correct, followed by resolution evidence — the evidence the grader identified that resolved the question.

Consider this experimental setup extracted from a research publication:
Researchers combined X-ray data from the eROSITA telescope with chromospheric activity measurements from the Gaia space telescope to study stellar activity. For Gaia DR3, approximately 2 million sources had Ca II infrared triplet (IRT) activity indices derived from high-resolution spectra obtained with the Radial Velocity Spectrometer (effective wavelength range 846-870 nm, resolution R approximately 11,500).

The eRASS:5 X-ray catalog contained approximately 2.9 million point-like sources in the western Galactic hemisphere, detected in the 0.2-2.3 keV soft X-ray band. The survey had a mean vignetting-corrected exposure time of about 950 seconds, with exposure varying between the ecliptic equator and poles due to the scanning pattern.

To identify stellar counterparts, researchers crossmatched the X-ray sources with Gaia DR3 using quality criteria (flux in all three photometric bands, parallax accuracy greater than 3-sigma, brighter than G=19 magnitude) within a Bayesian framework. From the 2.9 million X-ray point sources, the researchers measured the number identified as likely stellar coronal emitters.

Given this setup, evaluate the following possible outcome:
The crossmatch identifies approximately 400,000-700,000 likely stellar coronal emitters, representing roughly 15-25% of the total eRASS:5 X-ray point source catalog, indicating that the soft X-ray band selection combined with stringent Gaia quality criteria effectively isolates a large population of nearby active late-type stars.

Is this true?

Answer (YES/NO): NO